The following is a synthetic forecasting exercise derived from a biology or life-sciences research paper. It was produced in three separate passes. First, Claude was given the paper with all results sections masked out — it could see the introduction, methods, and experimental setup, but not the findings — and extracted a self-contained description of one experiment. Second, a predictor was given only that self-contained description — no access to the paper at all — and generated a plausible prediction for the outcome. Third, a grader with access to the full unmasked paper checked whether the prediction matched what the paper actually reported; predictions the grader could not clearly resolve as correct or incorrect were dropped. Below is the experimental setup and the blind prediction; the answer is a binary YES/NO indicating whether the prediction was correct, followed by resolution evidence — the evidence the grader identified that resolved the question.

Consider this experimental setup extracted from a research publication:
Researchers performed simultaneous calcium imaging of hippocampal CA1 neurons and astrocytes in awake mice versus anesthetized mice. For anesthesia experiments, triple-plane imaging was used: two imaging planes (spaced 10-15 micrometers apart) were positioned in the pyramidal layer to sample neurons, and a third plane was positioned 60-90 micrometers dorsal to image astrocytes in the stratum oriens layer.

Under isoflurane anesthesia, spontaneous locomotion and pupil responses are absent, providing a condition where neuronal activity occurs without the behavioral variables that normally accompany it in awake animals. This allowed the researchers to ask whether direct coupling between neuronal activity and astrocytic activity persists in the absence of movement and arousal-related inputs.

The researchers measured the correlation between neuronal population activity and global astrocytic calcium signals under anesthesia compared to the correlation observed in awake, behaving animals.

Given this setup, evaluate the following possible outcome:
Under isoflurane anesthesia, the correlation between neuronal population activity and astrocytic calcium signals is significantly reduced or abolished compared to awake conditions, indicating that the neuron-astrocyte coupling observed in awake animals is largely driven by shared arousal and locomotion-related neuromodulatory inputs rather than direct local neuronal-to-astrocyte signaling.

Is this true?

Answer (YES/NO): YES